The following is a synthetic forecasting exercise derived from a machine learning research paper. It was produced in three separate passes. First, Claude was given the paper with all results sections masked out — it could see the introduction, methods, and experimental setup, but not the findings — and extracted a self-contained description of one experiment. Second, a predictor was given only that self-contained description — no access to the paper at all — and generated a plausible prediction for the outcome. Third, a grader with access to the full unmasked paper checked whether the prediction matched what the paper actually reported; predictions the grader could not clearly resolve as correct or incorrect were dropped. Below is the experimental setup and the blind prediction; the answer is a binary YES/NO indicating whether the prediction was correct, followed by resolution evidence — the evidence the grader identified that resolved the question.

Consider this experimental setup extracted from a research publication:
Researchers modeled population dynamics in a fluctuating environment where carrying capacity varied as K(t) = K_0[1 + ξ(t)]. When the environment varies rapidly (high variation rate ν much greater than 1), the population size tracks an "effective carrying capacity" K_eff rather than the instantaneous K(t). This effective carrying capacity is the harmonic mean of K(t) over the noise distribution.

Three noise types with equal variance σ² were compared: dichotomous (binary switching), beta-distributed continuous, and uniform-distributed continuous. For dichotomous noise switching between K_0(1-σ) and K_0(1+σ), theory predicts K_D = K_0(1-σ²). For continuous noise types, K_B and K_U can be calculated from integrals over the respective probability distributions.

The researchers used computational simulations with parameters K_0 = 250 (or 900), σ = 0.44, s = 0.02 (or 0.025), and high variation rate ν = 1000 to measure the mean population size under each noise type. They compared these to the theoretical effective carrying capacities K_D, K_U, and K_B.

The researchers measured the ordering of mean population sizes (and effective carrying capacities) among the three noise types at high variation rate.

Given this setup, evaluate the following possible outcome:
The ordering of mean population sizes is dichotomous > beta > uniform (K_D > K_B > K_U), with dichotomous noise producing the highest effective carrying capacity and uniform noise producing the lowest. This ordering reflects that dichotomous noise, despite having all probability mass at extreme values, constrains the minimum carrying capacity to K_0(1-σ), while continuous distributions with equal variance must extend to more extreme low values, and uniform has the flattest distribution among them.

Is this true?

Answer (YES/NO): NO